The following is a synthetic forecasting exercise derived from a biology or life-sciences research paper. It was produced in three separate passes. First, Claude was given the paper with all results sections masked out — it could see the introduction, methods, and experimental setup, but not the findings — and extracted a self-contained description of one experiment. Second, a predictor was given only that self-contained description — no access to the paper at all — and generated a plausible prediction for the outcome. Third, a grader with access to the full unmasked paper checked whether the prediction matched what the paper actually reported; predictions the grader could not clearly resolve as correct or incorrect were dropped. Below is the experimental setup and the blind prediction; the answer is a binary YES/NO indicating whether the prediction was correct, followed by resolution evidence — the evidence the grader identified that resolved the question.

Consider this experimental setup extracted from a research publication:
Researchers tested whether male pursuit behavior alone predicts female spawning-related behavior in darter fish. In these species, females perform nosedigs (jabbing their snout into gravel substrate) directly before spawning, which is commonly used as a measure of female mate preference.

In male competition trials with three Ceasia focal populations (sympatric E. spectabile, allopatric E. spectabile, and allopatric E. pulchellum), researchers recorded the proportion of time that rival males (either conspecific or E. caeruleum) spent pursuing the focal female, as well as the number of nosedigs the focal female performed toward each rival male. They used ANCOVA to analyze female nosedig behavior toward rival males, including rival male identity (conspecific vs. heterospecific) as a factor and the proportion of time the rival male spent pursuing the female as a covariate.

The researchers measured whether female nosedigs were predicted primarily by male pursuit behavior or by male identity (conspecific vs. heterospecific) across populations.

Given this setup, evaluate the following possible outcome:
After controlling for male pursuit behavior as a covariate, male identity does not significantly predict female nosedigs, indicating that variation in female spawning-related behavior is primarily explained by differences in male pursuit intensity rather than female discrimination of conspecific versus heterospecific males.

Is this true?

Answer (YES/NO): YES